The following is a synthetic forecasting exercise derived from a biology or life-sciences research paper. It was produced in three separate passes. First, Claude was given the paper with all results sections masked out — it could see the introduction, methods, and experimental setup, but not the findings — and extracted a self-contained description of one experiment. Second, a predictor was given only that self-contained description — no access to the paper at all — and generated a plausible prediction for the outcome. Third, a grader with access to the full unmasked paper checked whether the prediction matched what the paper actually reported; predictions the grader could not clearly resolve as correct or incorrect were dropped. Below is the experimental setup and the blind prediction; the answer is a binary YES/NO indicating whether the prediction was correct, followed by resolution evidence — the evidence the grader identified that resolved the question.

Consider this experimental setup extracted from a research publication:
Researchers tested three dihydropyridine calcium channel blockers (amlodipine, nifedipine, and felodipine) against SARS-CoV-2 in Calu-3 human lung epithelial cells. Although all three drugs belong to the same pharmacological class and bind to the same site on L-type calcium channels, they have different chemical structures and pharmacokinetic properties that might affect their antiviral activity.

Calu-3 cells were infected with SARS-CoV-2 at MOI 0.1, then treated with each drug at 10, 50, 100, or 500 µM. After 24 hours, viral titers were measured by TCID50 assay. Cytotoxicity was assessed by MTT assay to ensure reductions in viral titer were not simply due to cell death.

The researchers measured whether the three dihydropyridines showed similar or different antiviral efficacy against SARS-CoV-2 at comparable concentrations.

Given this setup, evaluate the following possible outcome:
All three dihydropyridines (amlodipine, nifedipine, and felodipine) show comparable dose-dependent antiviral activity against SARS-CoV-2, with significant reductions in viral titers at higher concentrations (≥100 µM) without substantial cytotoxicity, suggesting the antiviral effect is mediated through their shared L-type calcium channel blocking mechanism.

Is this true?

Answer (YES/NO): NO